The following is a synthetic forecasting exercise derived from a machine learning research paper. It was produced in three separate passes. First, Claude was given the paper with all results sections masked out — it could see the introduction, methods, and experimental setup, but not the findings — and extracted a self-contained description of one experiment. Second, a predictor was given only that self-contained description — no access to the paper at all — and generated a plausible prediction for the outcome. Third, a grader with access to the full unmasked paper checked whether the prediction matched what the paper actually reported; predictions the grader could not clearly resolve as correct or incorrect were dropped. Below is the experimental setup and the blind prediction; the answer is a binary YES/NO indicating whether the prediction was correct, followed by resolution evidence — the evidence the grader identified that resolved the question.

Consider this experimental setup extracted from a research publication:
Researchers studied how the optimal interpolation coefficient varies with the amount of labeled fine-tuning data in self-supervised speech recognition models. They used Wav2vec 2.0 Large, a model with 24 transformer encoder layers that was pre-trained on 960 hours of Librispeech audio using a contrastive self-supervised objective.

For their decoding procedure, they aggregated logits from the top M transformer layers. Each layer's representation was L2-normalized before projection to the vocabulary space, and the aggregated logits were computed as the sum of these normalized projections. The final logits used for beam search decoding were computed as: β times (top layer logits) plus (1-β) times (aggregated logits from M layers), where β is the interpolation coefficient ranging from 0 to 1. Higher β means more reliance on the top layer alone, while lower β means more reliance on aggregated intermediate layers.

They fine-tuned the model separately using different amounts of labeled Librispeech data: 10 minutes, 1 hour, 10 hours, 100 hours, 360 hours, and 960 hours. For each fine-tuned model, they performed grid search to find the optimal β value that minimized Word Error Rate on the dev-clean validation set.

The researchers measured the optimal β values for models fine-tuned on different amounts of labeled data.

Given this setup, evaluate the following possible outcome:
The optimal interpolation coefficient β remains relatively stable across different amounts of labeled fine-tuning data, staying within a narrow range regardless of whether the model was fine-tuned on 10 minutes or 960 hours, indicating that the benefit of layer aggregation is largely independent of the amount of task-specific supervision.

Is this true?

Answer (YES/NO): NO